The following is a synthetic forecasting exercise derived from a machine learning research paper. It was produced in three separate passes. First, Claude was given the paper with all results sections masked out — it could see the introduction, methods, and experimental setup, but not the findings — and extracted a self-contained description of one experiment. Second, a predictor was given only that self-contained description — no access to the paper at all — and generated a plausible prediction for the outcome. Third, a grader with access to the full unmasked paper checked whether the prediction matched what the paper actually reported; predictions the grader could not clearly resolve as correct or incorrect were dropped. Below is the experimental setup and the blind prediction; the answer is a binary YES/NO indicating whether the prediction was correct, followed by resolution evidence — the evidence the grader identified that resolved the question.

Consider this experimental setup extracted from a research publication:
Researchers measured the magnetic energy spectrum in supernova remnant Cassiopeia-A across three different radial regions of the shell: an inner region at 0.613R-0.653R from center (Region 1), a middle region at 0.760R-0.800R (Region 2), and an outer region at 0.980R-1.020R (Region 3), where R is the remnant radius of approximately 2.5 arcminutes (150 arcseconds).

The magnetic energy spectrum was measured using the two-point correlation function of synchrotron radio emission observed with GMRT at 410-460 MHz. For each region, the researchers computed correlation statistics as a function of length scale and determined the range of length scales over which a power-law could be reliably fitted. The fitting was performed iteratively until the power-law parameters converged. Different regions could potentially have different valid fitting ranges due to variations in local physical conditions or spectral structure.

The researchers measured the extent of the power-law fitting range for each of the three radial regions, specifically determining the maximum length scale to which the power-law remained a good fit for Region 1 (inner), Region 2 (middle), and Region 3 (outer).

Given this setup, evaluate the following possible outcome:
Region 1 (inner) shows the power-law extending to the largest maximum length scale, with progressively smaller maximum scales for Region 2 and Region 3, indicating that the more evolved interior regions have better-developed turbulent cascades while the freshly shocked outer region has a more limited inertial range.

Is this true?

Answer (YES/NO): NO